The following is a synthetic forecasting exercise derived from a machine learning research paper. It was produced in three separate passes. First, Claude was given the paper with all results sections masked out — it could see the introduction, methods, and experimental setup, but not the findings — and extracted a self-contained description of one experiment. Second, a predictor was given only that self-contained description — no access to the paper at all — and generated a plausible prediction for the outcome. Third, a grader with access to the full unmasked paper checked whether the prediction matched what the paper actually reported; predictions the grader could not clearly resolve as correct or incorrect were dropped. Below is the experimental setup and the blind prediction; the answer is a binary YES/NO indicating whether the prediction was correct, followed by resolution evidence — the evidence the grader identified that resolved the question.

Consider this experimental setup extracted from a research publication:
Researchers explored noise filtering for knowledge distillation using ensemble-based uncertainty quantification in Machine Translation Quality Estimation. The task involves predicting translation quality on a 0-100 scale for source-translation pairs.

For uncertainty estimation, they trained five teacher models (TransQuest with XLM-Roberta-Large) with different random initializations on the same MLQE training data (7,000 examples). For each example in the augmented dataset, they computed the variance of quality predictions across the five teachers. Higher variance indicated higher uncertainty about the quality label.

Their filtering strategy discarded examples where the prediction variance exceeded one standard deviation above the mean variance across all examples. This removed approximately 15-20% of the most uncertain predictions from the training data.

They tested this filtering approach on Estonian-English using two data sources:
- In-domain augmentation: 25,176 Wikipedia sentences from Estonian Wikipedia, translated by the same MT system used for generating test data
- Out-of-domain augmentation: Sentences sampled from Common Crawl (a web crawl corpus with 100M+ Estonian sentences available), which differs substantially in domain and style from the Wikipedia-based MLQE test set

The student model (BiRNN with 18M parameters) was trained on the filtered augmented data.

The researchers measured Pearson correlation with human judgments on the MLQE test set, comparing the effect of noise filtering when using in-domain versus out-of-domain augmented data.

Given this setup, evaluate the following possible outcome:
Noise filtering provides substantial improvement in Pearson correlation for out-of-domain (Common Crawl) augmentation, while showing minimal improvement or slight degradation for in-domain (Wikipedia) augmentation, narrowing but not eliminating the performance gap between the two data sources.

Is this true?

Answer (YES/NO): NO